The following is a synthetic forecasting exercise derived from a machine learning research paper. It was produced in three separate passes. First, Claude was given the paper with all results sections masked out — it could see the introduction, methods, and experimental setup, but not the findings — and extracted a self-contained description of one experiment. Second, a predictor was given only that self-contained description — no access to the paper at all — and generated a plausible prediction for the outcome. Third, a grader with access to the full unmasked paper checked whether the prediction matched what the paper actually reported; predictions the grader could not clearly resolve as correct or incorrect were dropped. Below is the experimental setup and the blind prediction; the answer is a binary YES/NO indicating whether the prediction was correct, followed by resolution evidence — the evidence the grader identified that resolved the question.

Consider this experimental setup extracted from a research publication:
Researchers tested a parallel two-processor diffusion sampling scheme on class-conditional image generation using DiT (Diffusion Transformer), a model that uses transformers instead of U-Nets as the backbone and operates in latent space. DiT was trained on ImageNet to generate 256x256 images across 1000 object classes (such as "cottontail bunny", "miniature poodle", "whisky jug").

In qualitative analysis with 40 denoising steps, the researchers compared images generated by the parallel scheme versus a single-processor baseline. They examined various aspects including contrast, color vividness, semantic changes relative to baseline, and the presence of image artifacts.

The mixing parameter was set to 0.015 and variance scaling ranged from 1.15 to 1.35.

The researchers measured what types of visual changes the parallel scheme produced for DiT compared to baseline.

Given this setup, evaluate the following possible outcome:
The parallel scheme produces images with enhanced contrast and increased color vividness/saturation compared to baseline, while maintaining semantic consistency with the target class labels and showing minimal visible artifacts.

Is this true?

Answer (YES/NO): NO